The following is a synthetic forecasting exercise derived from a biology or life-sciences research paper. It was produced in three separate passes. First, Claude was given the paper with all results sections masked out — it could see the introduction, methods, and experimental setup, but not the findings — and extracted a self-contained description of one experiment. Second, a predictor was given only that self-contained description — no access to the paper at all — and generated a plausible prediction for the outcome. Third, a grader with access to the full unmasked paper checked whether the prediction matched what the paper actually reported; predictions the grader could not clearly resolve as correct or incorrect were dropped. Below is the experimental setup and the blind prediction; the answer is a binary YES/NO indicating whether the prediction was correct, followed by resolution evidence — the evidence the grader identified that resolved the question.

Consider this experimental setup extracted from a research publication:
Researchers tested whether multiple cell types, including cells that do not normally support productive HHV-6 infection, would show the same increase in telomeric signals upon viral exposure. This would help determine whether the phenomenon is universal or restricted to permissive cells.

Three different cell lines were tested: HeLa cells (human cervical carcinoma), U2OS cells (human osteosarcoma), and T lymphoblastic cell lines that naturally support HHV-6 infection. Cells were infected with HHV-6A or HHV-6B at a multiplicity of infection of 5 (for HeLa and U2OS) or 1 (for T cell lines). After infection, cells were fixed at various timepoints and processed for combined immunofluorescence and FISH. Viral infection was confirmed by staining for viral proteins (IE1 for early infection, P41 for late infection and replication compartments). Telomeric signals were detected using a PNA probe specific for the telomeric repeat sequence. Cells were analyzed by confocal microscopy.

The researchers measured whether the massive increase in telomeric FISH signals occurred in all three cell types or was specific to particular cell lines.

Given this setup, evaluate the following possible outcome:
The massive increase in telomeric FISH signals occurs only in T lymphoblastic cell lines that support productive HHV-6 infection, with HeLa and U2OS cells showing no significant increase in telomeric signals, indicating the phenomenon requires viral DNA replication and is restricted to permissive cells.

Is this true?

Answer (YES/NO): NO